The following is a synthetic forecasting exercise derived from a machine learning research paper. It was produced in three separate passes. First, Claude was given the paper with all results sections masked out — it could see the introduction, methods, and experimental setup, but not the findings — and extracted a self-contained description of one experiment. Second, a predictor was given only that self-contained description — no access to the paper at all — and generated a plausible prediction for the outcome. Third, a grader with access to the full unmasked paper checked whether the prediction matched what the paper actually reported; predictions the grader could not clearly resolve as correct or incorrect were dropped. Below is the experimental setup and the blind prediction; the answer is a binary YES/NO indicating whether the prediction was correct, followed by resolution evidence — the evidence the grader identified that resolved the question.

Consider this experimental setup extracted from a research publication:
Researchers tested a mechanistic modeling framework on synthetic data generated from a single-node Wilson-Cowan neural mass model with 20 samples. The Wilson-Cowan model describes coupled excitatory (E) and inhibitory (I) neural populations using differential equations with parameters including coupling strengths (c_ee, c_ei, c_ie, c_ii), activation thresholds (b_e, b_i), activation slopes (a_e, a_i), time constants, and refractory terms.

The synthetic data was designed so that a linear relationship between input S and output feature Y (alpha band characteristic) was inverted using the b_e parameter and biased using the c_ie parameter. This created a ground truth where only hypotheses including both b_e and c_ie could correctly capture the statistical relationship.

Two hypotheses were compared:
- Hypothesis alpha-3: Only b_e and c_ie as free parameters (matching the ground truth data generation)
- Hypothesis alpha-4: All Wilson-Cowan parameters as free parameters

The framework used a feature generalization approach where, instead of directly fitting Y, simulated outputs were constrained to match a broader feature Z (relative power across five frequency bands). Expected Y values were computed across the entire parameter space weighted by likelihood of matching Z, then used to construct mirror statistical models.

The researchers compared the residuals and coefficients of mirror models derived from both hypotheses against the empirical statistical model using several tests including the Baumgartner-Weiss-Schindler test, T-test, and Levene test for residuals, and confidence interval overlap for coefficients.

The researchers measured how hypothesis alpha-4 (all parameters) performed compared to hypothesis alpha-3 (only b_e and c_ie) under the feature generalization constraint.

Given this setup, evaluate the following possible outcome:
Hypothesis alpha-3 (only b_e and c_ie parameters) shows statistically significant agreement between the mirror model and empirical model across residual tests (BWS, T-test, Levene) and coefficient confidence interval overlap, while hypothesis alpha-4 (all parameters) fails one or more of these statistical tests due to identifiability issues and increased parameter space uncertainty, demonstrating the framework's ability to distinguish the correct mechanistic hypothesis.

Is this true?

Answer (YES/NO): YES